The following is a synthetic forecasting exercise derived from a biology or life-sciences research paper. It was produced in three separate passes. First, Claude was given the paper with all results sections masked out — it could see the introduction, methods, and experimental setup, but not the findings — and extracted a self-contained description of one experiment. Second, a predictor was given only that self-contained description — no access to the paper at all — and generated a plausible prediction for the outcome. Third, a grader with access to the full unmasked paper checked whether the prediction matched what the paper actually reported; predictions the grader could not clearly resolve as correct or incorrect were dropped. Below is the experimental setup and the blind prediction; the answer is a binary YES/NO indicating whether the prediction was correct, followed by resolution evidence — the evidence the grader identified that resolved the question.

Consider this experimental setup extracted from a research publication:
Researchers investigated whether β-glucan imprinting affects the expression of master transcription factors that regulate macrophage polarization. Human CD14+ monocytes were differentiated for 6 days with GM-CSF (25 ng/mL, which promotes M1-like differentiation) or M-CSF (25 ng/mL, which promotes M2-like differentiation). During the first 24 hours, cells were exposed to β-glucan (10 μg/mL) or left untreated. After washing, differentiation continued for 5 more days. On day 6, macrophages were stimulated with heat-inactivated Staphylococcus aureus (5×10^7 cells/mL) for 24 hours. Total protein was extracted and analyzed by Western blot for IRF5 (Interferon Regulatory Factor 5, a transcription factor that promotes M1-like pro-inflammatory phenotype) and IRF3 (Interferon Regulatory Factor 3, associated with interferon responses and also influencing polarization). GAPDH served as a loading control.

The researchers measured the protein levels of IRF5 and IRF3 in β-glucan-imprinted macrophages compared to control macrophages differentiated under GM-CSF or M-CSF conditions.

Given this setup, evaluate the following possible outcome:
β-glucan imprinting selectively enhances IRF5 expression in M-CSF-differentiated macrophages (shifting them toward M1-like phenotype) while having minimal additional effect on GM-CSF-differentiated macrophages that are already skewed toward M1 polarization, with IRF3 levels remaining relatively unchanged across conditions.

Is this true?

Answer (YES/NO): NO